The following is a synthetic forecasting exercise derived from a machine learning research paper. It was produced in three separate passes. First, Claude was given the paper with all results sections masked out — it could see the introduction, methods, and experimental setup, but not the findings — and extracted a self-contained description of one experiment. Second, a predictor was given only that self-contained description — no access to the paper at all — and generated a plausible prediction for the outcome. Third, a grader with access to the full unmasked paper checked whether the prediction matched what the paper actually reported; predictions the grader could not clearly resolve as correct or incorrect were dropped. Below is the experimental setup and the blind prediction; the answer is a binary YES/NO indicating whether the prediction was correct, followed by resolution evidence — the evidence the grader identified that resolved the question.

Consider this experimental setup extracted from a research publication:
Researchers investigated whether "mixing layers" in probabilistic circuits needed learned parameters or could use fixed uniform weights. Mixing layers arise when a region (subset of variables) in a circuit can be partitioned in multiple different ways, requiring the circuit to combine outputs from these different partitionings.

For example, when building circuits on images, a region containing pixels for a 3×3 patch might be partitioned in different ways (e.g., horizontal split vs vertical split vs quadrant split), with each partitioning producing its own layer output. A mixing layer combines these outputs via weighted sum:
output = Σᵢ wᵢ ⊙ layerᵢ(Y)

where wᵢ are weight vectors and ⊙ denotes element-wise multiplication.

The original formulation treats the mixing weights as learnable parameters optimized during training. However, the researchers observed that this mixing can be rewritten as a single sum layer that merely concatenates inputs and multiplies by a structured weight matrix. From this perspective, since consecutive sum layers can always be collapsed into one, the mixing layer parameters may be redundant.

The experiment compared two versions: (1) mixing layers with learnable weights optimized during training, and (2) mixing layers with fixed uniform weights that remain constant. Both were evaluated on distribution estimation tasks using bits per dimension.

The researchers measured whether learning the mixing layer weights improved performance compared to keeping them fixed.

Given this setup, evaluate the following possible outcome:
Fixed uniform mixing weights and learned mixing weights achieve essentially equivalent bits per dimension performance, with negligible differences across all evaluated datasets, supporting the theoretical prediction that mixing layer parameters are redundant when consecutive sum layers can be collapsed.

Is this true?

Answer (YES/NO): YES